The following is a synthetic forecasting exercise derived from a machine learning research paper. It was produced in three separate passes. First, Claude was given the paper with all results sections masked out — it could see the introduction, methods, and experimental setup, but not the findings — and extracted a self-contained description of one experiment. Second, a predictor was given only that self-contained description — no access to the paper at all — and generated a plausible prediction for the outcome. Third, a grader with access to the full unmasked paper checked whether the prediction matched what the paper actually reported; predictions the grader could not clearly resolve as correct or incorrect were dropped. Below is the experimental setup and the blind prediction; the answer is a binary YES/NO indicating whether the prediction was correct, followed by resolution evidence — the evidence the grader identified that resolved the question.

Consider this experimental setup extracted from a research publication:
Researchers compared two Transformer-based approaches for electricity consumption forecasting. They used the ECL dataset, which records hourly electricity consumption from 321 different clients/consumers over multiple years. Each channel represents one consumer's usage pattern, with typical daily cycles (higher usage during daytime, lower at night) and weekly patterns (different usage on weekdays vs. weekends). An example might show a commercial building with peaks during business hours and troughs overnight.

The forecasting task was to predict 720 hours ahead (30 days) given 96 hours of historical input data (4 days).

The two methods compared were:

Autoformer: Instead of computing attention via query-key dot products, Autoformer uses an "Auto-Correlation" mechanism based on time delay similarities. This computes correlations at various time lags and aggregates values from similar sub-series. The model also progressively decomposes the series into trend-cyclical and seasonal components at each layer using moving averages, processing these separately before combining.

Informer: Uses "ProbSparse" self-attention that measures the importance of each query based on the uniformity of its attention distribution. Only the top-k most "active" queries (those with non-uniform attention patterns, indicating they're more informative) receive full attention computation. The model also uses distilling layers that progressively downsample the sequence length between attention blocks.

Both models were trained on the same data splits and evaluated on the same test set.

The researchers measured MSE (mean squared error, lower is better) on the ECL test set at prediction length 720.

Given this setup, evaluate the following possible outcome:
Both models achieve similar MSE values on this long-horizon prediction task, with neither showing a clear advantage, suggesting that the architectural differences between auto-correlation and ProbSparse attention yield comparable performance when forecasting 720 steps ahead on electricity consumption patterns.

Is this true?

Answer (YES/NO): NO